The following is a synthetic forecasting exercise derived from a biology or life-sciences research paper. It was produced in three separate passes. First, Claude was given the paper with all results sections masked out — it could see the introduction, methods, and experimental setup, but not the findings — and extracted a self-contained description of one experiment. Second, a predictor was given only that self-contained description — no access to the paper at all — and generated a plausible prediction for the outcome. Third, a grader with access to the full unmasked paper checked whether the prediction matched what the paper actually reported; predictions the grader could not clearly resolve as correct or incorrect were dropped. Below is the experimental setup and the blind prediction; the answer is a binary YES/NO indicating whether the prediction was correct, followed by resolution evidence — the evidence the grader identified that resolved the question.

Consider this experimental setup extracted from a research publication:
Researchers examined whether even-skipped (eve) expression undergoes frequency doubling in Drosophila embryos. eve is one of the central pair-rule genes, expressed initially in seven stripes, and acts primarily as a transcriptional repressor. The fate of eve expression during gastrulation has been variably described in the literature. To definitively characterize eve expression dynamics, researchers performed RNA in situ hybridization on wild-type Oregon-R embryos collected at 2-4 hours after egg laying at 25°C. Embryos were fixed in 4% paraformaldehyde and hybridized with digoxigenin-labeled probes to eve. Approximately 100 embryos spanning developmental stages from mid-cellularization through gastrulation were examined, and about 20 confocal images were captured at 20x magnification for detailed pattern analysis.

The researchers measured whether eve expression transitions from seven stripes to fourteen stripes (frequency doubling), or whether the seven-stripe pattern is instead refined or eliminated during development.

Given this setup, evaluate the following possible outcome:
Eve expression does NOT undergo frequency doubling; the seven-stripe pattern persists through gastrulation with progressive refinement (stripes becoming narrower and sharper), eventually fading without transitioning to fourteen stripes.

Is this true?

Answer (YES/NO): NO